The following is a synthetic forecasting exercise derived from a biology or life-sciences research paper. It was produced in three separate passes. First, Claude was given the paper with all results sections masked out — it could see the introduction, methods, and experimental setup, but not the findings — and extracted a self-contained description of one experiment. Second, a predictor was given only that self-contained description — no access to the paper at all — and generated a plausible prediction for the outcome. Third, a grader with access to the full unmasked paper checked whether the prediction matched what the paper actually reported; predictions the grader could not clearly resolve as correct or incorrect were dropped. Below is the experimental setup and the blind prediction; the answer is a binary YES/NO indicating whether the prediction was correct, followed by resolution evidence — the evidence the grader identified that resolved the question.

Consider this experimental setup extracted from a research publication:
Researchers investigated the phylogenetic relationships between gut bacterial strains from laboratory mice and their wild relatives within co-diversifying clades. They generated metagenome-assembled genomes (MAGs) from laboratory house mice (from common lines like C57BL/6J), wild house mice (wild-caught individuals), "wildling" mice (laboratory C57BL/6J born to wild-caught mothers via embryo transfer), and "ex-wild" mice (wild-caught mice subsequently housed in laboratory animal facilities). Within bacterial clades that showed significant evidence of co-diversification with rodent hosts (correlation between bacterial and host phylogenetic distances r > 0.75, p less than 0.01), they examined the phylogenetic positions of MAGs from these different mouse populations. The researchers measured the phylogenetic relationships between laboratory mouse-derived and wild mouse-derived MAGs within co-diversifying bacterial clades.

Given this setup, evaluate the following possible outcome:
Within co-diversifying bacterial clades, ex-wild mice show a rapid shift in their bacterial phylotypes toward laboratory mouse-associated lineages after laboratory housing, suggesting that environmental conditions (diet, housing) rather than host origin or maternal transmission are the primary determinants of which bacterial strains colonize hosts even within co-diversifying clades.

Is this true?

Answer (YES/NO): NO